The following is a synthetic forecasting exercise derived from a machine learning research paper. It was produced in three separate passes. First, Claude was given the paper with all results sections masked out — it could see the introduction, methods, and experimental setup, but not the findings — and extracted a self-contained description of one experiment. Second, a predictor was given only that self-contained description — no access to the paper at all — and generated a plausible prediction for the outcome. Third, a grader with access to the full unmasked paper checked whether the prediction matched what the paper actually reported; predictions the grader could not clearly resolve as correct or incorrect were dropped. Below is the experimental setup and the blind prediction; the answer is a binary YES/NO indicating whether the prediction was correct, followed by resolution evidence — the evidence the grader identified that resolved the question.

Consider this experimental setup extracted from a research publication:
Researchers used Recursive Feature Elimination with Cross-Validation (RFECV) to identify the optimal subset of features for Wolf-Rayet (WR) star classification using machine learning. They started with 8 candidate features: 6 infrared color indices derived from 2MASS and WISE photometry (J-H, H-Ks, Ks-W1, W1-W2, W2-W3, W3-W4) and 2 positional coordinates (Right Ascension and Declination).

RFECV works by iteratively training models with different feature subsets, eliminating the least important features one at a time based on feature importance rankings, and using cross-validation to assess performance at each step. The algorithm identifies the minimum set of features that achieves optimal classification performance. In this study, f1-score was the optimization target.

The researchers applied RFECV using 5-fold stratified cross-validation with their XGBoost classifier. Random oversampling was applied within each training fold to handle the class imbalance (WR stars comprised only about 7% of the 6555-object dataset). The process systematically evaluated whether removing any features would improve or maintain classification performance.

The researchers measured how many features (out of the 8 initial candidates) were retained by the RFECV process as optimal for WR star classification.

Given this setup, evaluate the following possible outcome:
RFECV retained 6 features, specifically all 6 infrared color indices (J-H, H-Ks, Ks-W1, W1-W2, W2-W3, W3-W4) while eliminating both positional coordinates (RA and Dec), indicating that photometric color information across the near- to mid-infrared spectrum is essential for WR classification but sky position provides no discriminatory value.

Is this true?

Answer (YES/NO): NO